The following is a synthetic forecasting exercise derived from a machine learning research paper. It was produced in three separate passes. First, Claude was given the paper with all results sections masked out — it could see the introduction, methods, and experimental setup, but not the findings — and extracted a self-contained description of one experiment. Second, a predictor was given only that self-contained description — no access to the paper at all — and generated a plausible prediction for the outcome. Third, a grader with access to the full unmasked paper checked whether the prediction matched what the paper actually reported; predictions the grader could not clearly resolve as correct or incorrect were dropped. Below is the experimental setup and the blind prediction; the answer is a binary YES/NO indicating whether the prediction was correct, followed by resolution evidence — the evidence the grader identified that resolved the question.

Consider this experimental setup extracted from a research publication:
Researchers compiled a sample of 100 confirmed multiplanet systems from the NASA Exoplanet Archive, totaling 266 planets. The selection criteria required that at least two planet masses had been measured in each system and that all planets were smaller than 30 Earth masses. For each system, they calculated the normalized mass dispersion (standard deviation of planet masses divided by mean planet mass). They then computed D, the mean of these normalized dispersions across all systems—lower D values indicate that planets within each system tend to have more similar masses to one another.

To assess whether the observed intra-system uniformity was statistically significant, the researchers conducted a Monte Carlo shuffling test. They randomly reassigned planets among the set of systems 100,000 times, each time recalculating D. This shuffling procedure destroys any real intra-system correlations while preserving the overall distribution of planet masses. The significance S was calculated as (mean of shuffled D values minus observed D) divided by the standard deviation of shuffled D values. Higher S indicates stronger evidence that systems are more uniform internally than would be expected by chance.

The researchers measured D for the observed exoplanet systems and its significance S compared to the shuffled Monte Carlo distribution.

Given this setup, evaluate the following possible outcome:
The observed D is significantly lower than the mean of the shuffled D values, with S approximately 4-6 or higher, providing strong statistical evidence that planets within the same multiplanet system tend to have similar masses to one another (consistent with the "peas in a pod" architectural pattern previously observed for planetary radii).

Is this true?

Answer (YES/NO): YES